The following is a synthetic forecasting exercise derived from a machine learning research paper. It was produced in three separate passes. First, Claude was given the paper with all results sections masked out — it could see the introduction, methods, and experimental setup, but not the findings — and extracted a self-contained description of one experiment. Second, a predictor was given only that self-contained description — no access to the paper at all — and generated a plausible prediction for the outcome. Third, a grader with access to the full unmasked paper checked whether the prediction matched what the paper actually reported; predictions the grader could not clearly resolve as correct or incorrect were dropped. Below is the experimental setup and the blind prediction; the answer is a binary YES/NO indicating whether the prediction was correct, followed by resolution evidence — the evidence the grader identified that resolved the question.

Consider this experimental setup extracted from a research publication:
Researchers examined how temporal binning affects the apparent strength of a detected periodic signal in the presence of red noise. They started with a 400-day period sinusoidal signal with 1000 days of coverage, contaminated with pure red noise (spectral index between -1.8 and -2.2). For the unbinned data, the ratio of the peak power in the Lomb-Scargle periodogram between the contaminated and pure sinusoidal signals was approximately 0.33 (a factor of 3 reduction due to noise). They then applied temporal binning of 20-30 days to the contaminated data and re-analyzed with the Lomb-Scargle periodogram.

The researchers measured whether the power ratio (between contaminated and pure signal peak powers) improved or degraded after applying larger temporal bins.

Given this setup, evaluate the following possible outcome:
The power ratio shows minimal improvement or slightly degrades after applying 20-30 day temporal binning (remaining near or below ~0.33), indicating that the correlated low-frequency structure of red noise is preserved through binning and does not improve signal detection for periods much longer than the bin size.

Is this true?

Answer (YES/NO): NO